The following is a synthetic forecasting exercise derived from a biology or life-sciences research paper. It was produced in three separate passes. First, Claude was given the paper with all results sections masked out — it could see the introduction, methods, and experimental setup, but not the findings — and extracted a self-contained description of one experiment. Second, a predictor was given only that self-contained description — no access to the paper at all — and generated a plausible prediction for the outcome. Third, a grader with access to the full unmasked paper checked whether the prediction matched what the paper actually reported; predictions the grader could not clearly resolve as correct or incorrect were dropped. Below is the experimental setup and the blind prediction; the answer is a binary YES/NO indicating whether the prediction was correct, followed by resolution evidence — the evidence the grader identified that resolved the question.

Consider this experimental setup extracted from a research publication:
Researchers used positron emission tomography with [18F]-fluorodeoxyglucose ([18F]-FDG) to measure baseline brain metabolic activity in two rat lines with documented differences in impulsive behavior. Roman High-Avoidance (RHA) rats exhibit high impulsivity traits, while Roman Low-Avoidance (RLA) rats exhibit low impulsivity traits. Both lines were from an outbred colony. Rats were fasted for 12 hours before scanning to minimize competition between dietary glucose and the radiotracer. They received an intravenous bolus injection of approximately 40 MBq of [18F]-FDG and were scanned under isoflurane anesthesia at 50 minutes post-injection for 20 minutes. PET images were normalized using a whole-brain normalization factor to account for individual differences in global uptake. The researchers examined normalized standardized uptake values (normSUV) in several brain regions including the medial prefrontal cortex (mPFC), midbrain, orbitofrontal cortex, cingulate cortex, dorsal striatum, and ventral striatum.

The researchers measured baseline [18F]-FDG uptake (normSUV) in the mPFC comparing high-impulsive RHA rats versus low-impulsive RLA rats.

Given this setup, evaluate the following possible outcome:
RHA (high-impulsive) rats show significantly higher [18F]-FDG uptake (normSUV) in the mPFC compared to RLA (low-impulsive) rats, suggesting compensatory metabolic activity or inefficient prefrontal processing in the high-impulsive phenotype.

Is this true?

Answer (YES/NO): NO